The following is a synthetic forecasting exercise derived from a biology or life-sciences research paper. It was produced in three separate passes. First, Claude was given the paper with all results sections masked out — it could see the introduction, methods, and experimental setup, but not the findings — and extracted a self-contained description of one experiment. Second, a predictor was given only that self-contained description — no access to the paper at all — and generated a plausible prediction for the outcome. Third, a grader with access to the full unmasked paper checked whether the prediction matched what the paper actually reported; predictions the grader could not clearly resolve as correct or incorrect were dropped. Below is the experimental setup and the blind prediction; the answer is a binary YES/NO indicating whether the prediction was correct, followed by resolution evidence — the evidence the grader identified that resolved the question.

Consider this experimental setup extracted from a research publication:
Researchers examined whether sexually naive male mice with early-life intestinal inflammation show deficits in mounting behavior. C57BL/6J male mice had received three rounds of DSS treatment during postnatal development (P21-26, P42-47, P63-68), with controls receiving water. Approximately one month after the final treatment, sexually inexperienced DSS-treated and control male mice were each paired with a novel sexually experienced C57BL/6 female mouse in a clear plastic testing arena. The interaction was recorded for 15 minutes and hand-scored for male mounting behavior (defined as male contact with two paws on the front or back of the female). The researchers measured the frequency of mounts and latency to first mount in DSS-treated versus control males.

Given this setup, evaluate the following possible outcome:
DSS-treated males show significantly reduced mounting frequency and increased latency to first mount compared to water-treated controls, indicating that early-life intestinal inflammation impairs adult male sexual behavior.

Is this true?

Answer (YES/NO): NO